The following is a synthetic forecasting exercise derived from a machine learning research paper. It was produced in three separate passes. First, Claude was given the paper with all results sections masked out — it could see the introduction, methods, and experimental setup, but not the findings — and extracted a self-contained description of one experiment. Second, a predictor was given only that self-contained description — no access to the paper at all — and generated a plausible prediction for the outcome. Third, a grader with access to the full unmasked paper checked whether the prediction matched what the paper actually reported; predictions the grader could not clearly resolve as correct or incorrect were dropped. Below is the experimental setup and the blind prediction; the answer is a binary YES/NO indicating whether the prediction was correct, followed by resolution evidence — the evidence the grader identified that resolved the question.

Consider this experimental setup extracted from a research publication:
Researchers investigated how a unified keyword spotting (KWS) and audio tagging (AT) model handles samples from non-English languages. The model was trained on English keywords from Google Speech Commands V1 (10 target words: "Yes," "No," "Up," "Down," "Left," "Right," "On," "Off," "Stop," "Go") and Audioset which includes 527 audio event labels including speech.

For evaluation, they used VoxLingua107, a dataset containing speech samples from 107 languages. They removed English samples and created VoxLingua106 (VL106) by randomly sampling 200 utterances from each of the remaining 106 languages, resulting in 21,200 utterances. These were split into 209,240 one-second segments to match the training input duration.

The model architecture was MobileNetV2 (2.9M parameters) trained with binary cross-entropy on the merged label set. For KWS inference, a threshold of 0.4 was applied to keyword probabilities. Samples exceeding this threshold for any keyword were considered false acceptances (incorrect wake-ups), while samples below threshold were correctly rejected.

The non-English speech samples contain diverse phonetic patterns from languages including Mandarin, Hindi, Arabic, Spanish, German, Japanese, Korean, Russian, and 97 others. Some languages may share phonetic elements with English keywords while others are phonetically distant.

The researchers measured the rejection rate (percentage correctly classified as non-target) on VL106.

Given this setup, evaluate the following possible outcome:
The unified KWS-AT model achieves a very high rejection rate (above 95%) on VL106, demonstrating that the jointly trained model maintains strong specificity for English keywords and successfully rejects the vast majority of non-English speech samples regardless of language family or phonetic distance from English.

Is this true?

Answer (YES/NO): YES